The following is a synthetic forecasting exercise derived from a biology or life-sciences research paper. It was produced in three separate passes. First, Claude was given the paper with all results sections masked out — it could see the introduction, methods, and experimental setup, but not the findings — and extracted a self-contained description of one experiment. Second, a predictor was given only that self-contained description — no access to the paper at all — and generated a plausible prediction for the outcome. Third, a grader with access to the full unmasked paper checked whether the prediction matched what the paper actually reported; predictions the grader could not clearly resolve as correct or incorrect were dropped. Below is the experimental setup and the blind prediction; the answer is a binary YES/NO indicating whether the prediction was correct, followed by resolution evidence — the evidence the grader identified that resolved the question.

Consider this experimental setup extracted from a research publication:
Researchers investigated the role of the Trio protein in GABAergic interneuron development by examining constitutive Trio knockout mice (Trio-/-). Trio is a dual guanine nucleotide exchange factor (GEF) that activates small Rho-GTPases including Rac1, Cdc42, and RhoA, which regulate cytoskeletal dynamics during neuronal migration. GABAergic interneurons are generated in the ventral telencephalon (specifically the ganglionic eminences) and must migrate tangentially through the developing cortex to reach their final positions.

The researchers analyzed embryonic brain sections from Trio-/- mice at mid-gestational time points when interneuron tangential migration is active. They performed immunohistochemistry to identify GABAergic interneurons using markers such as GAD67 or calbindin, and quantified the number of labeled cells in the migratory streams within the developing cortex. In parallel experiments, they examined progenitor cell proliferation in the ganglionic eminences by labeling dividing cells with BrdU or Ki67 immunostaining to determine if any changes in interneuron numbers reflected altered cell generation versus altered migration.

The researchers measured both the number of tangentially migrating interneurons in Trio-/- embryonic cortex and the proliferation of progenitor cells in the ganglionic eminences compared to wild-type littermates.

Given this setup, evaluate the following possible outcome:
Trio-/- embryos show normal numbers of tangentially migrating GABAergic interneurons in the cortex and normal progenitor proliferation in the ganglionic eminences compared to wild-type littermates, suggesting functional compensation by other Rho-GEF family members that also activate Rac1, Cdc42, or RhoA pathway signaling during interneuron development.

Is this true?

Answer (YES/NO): NO